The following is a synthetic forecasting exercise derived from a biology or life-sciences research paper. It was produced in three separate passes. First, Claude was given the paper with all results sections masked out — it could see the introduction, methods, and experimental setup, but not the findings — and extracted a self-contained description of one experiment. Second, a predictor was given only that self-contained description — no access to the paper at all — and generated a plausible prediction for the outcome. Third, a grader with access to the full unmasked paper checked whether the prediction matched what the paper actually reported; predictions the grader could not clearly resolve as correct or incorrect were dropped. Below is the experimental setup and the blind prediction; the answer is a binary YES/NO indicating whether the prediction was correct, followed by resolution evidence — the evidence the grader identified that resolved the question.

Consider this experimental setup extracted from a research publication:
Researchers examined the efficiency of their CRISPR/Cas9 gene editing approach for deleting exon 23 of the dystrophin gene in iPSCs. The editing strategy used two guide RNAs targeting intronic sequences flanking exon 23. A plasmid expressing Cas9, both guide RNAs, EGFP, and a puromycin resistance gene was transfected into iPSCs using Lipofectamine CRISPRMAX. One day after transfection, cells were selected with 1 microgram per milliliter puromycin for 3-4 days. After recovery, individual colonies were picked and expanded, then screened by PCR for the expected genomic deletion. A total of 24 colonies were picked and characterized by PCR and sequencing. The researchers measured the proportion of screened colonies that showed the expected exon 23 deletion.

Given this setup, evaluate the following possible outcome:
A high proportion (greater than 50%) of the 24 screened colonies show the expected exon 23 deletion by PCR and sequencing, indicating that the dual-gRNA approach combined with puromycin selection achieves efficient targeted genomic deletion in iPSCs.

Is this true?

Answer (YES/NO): NO